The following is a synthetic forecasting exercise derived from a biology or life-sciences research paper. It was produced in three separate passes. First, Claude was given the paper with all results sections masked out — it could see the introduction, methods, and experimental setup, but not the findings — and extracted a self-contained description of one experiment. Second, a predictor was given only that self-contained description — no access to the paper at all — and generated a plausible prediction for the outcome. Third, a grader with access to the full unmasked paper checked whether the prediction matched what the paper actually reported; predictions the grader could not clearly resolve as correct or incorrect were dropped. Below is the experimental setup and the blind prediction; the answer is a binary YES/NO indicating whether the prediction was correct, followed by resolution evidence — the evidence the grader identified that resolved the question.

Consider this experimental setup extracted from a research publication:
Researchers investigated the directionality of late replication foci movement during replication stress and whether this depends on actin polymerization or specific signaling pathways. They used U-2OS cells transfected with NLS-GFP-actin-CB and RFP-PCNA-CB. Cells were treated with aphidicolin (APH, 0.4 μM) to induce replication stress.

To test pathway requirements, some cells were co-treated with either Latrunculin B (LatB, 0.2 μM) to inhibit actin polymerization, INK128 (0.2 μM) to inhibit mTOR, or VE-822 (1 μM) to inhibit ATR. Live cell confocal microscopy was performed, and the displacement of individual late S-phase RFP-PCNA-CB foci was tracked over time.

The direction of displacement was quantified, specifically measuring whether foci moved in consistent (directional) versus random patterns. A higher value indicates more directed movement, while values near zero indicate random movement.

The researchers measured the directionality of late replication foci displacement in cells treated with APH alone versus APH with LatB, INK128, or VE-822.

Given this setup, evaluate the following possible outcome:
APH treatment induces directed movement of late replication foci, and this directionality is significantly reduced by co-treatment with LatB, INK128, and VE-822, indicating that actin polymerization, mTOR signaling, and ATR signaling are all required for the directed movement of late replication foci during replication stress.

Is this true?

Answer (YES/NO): YES